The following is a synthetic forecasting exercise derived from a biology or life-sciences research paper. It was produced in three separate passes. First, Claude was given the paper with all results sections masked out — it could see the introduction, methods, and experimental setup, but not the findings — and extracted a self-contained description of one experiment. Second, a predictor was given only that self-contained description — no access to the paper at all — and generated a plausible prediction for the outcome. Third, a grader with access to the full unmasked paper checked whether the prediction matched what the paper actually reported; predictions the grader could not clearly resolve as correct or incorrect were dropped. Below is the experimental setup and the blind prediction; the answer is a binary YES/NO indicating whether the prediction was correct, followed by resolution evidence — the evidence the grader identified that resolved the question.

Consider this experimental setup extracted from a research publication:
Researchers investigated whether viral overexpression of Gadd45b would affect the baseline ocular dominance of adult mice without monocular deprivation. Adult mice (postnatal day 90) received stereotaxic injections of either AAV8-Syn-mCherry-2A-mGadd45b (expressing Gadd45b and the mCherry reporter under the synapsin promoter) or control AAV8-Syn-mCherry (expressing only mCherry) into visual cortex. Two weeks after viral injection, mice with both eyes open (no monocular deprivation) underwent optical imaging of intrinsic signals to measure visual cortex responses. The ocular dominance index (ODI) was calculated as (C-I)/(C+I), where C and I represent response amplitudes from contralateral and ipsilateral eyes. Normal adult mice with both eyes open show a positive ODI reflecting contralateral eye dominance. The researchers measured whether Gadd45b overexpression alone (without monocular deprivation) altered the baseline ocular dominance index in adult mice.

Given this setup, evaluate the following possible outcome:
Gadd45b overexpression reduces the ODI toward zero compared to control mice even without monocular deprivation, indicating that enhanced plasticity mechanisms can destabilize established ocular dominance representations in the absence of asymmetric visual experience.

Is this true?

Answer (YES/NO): NO